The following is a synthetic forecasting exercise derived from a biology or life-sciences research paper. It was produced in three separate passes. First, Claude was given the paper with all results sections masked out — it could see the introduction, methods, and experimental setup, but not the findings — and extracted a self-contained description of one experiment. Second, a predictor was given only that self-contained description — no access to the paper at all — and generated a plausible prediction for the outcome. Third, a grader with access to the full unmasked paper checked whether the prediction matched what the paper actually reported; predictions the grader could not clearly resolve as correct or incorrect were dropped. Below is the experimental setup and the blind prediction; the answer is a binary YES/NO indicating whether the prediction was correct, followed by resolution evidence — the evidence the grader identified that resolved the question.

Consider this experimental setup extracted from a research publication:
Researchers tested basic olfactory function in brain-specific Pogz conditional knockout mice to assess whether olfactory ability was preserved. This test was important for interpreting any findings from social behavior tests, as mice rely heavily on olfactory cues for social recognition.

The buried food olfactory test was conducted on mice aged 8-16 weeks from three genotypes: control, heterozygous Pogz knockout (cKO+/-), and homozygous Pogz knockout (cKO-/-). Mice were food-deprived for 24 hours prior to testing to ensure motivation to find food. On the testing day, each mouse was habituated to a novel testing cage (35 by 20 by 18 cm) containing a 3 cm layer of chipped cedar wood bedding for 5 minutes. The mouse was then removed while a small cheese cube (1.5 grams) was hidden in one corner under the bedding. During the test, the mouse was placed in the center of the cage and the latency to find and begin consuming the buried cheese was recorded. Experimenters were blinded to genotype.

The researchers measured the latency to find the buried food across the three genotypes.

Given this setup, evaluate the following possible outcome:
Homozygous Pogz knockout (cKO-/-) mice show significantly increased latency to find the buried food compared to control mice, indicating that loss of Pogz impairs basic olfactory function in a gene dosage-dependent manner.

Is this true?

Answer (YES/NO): NO